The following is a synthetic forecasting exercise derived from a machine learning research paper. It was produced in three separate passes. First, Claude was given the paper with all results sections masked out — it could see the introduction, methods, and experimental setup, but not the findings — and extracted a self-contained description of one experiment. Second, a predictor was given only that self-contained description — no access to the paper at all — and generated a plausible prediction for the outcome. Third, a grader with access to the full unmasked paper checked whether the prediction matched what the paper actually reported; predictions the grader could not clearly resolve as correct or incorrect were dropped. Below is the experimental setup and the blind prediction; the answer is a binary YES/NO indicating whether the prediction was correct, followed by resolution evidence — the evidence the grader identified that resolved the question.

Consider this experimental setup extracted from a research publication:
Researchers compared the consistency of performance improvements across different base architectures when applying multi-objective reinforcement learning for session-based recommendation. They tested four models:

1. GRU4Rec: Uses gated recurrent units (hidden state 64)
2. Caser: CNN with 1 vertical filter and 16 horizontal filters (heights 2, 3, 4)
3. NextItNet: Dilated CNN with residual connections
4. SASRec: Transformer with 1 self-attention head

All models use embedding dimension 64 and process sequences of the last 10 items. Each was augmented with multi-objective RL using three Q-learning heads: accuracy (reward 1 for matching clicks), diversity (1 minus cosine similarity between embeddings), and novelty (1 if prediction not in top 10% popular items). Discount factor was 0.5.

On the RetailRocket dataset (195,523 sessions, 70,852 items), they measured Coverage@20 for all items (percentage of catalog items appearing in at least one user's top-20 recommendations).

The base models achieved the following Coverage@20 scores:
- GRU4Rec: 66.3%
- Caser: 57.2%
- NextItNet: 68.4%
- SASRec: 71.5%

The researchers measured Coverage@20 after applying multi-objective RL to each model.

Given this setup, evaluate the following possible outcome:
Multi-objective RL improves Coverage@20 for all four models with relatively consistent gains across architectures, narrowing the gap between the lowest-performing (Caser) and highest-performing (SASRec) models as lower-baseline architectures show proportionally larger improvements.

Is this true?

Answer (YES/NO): NO